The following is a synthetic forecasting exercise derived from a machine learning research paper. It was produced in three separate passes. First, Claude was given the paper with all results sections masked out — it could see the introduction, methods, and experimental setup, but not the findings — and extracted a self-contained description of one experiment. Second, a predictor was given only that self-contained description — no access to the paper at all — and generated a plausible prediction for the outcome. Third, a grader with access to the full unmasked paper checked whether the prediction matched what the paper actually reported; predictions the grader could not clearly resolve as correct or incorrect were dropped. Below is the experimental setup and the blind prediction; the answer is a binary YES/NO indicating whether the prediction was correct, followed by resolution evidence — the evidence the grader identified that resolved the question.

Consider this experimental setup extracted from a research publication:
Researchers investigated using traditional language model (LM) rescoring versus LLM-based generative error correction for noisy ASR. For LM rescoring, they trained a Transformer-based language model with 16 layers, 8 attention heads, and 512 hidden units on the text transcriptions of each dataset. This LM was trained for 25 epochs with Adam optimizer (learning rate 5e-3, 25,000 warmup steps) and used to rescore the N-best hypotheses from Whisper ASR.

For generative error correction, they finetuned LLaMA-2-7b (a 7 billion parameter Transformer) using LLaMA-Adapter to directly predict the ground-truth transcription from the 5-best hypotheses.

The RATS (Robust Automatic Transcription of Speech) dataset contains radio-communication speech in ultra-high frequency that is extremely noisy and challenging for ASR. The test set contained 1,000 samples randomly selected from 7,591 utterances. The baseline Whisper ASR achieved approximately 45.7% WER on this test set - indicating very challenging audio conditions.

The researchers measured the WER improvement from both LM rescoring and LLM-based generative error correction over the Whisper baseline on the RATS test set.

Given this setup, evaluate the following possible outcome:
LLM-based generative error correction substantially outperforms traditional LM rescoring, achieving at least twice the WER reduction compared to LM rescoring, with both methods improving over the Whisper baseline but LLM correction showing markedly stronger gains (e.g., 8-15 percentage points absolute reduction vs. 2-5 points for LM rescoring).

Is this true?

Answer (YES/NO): NO